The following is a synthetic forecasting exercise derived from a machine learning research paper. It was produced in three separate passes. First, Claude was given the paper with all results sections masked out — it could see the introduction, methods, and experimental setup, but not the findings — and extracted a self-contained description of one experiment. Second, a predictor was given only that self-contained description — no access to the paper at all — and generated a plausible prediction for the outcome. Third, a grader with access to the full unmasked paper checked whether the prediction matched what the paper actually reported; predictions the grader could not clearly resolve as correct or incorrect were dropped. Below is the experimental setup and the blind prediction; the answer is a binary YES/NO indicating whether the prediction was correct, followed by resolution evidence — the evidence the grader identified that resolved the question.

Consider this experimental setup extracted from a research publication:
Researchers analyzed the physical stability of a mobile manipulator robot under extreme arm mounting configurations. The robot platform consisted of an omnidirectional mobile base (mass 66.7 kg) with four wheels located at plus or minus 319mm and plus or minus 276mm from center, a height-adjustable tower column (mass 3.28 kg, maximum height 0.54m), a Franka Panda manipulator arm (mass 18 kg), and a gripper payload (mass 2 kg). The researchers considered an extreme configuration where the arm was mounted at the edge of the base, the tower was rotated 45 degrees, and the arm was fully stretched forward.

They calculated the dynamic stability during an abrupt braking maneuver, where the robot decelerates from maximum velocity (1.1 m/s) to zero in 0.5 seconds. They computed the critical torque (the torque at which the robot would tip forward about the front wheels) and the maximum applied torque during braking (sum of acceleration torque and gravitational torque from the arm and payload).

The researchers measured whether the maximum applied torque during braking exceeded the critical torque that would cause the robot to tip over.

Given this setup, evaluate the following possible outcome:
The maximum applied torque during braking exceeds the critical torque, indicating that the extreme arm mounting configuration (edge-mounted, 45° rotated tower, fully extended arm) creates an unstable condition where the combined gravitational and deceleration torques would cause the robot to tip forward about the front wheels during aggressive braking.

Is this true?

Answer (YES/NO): NO